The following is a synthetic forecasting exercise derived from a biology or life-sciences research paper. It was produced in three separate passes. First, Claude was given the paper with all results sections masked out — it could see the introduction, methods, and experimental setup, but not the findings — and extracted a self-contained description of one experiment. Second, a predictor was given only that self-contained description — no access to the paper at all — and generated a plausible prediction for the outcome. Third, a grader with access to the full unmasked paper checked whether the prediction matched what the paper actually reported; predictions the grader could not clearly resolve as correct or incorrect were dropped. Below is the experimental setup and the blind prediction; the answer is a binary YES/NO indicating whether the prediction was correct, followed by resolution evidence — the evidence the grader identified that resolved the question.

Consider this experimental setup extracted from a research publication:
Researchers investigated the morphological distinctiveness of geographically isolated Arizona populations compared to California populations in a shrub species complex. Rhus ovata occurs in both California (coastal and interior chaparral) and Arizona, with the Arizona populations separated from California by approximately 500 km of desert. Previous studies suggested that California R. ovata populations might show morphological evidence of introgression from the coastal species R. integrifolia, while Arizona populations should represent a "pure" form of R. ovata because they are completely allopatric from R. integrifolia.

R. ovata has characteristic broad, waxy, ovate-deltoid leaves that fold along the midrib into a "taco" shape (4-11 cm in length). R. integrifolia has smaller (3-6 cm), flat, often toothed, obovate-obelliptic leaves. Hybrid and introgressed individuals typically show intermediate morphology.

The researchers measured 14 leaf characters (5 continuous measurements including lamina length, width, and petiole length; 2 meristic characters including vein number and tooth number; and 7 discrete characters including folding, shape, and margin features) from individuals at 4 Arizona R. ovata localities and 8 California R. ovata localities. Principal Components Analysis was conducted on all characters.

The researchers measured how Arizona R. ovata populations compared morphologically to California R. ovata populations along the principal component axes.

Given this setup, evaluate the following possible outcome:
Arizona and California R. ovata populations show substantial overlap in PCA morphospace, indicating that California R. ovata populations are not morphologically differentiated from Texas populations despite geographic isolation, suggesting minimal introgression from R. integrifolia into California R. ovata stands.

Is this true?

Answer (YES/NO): NO